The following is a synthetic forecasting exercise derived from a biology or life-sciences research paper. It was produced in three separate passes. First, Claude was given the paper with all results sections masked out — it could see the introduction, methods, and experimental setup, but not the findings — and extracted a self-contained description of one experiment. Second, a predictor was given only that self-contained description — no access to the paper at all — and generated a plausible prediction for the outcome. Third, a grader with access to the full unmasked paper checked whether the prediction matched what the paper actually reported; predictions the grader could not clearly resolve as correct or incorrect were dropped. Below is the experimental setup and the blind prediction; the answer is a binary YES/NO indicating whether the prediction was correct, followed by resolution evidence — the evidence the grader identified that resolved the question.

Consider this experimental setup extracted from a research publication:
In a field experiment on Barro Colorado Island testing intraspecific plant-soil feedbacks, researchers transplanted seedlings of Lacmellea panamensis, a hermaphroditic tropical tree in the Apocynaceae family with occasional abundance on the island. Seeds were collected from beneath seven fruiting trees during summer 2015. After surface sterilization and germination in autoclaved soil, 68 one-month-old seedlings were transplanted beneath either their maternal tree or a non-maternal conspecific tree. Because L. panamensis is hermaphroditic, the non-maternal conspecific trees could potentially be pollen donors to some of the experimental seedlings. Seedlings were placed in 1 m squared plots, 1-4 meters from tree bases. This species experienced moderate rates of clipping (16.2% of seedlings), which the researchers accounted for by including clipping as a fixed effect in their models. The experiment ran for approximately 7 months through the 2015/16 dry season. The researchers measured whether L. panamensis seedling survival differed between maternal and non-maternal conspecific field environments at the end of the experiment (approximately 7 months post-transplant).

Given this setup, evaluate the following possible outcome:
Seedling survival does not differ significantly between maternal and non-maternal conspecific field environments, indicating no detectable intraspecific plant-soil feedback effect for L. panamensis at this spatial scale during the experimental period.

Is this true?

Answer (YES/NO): YES